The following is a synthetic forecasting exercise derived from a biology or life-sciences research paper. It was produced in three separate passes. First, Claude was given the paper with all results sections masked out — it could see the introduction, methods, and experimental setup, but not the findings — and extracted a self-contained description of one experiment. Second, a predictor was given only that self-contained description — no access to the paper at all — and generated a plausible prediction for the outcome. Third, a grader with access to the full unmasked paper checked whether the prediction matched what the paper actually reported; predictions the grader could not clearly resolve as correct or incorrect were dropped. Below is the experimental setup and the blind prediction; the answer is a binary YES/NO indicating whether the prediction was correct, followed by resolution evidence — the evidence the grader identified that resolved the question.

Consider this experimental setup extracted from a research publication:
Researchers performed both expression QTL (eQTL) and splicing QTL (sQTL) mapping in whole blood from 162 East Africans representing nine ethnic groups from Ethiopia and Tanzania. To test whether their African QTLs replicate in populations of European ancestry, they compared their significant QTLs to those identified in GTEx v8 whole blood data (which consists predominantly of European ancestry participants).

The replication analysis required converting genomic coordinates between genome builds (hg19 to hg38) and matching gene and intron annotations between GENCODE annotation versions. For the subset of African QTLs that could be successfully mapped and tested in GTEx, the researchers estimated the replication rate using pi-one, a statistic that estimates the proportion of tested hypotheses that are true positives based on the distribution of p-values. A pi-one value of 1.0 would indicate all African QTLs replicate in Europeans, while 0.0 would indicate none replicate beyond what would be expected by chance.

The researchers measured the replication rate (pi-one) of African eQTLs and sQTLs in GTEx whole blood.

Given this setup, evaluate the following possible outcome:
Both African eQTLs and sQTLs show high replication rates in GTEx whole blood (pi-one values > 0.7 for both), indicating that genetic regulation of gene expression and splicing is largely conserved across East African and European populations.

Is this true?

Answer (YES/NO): YES